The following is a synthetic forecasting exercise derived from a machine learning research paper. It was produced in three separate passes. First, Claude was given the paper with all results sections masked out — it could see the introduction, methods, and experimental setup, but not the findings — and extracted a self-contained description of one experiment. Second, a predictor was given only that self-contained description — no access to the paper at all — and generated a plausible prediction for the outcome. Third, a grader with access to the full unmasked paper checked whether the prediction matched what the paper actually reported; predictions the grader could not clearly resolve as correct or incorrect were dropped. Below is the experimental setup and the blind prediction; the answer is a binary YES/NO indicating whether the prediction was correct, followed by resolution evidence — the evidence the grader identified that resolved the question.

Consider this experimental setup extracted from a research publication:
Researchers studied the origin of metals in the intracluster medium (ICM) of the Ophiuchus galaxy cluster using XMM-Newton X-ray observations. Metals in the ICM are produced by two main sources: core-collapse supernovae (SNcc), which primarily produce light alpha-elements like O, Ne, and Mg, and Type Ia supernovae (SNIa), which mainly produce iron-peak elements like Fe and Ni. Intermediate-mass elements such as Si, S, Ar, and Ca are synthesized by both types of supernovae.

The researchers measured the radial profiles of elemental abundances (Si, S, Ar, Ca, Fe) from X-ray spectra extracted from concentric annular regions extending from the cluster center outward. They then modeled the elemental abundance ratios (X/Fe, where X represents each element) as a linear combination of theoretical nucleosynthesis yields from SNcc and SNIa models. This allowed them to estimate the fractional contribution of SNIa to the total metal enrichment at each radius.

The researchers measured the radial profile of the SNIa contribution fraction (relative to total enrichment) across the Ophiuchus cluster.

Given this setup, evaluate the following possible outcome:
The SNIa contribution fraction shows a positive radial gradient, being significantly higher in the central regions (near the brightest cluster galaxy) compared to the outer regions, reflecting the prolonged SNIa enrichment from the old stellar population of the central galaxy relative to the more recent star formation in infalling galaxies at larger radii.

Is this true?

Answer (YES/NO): NO